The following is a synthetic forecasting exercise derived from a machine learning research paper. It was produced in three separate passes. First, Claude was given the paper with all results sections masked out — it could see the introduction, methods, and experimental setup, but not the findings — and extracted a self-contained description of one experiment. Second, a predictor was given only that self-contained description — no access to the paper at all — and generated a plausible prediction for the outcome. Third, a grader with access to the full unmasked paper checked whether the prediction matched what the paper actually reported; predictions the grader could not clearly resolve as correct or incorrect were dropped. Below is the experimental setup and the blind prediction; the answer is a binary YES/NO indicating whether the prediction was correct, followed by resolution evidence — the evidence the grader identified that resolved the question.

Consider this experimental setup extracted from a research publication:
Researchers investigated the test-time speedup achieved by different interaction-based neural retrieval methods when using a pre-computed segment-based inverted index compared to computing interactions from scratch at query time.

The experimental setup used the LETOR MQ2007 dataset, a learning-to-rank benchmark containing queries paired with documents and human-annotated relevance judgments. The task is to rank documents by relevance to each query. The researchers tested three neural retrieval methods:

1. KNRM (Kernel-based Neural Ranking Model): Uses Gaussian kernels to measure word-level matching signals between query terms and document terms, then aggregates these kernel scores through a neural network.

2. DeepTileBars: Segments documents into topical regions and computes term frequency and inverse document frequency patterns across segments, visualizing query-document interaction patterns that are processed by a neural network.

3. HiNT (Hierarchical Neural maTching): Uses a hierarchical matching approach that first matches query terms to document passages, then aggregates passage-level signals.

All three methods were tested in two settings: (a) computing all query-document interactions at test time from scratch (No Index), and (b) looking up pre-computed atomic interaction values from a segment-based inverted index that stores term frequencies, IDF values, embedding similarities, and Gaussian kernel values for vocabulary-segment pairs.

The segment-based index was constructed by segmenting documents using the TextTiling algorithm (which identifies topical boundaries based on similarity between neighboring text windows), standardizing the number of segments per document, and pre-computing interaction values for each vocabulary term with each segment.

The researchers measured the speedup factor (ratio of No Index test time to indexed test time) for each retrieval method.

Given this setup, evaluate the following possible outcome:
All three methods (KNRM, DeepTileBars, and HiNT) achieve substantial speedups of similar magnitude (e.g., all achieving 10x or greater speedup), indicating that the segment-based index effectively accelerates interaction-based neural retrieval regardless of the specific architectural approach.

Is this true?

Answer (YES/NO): NO